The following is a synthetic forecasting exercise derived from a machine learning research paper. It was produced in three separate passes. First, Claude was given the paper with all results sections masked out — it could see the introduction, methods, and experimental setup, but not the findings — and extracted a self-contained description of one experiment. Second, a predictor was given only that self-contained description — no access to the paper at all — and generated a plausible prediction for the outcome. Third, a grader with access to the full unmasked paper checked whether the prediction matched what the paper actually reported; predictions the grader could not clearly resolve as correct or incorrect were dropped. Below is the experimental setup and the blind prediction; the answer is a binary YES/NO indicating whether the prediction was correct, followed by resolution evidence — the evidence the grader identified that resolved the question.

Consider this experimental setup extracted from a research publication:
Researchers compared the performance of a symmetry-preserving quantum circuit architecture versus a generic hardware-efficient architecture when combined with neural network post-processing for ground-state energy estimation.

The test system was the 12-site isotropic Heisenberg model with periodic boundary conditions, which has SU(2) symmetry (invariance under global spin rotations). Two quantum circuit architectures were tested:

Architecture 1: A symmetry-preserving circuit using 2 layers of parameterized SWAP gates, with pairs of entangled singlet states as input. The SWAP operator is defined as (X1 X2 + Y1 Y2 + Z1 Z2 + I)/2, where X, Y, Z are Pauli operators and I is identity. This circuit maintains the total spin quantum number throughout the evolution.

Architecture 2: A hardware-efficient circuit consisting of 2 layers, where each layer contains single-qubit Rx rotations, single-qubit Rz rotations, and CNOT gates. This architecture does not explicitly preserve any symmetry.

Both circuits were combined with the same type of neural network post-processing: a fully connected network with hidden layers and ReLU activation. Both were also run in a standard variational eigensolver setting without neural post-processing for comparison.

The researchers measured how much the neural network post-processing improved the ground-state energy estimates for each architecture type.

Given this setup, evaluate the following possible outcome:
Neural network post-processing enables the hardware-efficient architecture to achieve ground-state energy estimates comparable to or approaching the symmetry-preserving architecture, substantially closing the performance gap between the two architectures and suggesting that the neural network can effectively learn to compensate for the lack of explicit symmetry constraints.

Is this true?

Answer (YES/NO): YES